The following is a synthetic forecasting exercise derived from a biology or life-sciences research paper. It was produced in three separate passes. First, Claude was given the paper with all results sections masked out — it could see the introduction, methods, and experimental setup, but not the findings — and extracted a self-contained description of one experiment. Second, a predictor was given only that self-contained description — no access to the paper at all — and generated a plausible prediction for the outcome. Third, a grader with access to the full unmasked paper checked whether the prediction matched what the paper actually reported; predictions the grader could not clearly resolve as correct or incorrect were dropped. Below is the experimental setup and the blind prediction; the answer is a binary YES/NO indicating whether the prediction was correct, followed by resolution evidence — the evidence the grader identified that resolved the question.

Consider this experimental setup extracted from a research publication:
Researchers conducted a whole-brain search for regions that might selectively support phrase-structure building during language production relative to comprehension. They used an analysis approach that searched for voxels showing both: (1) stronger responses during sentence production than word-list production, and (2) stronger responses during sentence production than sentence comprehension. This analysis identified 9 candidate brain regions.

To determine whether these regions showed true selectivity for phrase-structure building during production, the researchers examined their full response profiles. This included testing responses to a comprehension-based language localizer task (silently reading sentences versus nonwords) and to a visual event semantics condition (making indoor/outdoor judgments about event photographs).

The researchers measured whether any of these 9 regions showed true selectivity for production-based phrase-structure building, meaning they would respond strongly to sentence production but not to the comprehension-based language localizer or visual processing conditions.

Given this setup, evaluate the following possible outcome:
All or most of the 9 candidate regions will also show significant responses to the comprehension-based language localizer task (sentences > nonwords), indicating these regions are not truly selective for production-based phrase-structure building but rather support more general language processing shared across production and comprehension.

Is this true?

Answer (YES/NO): NO